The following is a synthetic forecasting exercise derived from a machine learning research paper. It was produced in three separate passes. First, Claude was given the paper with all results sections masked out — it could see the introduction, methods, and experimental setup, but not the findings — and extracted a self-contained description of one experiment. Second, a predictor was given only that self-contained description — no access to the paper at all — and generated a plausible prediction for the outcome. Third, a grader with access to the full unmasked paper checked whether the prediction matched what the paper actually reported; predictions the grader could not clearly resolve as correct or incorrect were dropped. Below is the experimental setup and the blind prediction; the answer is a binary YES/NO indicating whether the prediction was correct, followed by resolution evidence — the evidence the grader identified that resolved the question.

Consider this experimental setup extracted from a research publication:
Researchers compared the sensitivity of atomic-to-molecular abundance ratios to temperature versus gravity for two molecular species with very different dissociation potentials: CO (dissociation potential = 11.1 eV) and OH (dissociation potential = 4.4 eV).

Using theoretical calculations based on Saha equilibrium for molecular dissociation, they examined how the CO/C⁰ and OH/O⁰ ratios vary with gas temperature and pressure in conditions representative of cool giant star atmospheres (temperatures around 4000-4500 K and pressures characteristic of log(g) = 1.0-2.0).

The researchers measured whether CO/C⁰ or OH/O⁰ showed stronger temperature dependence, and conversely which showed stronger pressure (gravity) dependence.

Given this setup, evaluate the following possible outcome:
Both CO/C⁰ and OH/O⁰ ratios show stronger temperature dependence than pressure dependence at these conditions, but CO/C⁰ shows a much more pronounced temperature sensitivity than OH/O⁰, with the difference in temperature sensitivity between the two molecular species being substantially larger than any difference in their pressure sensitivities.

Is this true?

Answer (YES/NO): NO